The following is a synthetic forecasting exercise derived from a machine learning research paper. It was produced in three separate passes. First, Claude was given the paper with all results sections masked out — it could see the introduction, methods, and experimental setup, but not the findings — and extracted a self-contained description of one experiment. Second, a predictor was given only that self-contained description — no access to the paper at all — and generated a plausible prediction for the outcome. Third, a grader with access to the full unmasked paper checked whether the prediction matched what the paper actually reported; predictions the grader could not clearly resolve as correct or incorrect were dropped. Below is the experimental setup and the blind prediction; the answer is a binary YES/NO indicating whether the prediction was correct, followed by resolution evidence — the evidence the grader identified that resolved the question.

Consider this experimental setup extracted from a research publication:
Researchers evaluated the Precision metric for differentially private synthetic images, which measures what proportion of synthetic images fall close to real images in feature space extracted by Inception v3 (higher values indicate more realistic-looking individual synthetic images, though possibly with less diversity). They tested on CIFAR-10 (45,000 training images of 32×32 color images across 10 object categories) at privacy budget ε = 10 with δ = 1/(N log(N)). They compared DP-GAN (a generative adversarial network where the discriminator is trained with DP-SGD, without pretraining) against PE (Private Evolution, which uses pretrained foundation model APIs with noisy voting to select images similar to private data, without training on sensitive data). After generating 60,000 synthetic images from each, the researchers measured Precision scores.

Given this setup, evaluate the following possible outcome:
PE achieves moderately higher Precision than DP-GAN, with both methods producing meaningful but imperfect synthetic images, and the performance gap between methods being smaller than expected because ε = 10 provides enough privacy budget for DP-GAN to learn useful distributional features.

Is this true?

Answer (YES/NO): NO